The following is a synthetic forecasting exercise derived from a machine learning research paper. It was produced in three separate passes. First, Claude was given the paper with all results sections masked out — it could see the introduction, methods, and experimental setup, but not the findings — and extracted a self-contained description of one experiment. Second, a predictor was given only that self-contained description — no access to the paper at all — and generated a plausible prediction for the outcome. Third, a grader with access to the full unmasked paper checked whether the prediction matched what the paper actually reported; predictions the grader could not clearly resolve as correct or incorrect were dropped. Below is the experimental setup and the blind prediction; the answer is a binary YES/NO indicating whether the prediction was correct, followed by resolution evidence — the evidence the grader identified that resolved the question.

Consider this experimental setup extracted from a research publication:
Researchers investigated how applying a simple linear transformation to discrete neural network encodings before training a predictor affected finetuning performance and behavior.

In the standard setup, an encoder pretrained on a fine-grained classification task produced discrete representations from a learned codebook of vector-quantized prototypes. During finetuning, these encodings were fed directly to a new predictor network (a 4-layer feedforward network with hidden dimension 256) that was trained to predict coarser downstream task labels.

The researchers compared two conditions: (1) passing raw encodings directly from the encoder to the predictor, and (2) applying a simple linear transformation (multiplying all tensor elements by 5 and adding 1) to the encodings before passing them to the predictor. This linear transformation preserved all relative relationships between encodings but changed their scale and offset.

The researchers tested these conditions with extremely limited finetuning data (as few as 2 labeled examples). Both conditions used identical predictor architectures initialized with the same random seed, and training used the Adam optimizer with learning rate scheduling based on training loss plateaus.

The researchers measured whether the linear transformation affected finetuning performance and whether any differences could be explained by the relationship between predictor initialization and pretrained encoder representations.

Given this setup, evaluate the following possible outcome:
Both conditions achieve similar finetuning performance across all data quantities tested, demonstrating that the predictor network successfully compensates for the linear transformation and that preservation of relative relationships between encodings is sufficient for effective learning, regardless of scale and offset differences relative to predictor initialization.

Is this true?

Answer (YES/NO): NO